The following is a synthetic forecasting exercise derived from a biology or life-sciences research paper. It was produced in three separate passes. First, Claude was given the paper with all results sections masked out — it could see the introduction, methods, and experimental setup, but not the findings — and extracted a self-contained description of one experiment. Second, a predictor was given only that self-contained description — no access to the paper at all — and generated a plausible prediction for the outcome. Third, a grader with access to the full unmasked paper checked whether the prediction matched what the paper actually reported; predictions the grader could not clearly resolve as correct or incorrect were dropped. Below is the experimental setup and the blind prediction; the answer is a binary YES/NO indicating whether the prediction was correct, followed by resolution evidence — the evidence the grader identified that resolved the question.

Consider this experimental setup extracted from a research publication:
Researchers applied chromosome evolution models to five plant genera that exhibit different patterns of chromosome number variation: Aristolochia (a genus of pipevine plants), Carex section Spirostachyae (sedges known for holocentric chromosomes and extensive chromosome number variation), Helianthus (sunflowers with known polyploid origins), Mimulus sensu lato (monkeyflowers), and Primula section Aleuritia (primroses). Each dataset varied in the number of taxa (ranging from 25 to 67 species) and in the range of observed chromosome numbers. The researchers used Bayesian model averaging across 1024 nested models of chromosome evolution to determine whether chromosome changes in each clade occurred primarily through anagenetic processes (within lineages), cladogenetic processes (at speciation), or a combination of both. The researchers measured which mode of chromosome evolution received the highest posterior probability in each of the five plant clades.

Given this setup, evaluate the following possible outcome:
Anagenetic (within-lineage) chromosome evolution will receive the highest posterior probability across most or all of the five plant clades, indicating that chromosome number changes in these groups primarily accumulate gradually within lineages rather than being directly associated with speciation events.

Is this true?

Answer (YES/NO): NO